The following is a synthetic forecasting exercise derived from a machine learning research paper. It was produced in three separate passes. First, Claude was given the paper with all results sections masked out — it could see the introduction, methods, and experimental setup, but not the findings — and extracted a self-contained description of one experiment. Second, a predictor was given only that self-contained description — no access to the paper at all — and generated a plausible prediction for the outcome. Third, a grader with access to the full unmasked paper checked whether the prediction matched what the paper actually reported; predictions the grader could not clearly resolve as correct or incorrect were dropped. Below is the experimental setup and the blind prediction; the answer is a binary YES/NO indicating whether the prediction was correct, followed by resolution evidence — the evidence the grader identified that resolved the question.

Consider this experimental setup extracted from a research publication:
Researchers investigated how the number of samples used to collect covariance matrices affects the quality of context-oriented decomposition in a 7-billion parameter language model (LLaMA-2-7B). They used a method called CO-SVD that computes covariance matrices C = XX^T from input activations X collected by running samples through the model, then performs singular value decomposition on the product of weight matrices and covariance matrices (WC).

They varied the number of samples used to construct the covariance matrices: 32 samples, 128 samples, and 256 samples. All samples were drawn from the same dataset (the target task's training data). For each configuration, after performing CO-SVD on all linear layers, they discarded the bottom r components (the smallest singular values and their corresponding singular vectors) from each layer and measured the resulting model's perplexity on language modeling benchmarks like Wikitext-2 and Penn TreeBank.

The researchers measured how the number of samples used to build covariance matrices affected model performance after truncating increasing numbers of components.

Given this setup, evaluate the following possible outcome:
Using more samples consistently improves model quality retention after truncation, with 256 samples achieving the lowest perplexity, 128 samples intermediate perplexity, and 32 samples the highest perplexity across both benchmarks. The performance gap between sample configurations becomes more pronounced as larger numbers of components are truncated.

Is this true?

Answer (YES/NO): NO